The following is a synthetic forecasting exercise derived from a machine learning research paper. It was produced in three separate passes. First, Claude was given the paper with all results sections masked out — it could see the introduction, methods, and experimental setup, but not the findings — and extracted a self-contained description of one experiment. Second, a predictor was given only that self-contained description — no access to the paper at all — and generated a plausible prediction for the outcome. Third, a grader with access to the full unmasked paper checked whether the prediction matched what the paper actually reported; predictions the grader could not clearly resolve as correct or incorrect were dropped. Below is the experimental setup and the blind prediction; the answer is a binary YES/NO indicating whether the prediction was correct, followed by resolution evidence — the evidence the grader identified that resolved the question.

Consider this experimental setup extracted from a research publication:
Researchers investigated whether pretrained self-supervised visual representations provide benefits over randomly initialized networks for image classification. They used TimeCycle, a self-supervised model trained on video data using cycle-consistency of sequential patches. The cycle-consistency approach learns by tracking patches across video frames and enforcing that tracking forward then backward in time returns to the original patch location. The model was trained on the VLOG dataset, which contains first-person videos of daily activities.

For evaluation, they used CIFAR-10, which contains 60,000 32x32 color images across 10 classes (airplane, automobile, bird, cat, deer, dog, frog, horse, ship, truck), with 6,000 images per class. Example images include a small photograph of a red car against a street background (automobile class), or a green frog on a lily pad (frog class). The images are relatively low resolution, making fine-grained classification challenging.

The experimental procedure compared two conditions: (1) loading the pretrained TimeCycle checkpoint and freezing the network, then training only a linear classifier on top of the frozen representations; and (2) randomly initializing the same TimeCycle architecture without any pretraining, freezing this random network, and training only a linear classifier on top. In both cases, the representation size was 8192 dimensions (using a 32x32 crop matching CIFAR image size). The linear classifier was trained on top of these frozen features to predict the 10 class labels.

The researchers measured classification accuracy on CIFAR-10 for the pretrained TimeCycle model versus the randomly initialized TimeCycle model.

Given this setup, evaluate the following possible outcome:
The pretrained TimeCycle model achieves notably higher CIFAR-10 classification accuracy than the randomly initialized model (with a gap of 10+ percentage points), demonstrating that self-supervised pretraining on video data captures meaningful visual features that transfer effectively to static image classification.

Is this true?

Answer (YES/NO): NO